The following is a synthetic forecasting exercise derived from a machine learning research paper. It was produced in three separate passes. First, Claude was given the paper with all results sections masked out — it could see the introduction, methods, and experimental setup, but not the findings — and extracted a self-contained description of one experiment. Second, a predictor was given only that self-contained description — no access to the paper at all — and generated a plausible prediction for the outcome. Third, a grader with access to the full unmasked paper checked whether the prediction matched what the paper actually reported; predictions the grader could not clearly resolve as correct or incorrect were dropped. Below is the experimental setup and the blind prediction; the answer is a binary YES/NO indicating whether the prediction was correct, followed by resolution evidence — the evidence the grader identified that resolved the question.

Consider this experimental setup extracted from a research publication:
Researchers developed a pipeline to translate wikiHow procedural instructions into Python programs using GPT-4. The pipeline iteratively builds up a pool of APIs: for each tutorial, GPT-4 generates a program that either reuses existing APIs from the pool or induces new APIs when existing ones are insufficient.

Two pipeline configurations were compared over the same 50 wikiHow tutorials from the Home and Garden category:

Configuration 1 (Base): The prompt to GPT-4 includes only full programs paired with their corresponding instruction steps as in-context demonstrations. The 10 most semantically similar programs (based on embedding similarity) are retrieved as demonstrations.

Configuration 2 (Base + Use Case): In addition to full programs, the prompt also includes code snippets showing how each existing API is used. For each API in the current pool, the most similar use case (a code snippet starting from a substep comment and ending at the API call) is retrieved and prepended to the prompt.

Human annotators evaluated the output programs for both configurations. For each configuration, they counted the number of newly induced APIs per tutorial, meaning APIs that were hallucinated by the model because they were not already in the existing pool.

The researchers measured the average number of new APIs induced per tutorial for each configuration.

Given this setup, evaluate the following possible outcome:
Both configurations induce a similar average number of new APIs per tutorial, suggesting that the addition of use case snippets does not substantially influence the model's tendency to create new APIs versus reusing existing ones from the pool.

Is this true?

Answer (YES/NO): NO